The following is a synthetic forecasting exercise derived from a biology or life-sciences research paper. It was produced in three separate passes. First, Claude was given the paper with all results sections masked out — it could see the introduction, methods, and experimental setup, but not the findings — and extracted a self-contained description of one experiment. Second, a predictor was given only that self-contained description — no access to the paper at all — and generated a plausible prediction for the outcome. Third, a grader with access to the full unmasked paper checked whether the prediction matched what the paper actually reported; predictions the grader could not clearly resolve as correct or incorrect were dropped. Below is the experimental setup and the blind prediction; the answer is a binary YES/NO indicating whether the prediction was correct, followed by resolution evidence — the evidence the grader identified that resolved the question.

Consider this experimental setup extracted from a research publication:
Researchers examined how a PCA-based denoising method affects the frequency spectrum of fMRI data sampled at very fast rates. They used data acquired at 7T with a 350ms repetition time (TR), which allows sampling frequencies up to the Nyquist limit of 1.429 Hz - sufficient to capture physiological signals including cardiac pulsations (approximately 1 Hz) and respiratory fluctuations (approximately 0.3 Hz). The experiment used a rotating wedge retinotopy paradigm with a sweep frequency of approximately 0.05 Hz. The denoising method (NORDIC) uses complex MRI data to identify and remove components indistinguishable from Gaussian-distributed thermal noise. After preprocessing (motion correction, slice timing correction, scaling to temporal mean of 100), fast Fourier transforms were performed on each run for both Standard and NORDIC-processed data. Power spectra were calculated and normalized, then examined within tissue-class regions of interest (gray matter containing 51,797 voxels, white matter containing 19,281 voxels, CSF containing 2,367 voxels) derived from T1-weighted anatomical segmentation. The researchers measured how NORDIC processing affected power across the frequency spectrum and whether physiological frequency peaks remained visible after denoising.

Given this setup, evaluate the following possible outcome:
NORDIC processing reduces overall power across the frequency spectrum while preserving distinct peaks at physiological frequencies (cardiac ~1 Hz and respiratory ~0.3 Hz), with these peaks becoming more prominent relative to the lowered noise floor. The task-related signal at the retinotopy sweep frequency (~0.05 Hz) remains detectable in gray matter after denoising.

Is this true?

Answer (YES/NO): YES